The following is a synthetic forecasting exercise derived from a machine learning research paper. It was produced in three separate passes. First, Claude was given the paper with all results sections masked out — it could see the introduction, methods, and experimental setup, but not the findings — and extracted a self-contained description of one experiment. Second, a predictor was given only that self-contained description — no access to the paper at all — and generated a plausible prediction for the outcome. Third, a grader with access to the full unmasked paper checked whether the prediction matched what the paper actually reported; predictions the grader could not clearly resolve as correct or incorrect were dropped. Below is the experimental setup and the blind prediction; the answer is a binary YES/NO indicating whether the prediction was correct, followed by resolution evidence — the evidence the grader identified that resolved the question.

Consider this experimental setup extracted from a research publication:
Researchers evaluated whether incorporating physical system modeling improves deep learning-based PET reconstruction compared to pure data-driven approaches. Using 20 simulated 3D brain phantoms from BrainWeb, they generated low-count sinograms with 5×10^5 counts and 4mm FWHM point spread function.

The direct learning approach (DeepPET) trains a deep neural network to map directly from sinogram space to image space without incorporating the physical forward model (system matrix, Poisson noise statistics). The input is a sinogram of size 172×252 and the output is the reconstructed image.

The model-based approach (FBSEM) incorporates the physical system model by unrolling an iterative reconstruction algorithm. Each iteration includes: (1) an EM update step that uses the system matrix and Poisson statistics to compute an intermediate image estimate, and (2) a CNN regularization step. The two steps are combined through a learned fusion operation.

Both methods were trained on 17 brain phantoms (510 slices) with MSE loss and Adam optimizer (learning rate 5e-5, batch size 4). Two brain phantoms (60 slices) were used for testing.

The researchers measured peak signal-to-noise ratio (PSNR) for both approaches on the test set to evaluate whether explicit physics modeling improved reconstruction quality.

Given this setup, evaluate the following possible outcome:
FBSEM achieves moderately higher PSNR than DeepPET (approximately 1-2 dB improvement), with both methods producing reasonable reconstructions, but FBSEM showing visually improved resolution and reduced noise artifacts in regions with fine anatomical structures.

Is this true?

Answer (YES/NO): YES